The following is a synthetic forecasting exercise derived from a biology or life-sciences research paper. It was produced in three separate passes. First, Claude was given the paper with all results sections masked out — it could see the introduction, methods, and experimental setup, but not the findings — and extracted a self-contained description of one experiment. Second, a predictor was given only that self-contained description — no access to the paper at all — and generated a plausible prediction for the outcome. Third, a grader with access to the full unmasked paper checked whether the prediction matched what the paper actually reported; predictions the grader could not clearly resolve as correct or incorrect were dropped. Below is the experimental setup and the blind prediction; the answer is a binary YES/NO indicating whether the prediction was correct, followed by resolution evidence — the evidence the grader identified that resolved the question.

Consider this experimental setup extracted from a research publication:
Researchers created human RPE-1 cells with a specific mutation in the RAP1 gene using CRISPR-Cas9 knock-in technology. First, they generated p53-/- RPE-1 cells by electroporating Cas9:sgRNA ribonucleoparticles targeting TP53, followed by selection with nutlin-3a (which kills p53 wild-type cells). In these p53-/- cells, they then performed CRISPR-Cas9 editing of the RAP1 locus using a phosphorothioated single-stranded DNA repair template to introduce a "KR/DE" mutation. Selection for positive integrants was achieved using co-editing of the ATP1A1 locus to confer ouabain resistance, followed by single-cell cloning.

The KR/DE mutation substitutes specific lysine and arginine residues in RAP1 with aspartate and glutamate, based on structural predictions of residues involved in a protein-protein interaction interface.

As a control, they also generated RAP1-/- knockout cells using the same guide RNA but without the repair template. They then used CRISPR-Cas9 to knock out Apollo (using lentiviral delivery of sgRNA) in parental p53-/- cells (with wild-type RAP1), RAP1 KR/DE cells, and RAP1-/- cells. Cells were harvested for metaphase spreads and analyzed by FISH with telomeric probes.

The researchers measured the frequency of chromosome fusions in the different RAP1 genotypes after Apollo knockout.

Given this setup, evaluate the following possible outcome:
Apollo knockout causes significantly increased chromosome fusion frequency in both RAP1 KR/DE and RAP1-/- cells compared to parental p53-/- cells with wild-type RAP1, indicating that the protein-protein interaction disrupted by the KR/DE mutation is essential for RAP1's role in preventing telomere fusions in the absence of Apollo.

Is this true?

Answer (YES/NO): YES